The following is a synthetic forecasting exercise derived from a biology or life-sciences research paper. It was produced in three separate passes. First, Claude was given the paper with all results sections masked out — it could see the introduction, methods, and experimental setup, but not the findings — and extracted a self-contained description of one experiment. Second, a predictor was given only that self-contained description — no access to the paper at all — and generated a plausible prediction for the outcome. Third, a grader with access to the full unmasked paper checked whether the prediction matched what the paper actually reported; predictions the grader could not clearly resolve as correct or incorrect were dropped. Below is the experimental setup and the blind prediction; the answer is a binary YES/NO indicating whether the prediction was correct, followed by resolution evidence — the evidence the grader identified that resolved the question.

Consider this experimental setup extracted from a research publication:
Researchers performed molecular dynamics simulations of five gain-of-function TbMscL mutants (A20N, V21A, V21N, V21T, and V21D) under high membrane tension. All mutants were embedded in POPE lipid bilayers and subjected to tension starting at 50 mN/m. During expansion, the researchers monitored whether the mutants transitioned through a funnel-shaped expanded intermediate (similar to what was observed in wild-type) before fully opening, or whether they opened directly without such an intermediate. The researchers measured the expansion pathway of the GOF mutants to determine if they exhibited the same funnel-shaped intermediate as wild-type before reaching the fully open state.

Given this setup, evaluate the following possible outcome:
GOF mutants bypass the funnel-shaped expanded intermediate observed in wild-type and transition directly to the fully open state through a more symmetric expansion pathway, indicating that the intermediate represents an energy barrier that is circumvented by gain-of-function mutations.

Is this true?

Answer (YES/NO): NO